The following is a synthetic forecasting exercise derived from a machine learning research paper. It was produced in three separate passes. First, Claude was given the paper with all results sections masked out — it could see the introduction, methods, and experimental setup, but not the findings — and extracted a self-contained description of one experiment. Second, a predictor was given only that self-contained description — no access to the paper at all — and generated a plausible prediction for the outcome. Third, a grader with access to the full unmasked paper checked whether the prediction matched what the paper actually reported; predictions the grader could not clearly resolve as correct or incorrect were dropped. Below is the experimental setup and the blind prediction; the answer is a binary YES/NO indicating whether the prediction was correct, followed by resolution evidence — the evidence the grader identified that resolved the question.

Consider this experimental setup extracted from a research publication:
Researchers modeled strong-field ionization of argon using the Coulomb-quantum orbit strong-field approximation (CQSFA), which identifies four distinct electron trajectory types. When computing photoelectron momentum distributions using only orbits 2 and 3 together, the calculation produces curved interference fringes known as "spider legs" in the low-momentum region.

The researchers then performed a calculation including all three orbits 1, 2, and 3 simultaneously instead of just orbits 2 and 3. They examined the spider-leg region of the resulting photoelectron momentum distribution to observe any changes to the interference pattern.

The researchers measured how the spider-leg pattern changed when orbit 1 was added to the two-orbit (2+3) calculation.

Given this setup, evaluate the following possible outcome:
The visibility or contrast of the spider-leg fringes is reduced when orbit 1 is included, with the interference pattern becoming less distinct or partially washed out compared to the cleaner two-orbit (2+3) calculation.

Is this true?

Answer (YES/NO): NO